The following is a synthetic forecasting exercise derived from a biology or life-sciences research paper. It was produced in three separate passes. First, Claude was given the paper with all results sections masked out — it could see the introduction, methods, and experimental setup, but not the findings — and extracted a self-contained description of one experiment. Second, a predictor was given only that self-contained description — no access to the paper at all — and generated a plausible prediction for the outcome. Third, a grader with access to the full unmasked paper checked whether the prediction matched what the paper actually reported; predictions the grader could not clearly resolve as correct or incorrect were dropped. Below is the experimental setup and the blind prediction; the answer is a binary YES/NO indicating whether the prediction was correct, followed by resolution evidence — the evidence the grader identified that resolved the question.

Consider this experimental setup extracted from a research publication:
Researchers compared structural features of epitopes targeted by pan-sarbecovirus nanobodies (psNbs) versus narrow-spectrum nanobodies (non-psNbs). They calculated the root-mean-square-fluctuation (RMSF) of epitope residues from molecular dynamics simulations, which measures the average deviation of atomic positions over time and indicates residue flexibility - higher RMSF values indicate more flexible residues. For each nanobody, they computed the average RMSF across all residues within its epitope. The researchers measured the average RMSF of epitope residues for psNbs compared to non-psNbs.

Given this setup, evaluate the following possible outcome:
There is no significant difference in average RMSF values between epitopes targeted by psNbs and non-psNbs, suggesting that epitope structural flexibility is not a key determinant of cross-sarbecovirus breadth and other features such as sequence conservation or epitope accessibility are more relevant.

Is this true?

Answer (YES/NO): NO